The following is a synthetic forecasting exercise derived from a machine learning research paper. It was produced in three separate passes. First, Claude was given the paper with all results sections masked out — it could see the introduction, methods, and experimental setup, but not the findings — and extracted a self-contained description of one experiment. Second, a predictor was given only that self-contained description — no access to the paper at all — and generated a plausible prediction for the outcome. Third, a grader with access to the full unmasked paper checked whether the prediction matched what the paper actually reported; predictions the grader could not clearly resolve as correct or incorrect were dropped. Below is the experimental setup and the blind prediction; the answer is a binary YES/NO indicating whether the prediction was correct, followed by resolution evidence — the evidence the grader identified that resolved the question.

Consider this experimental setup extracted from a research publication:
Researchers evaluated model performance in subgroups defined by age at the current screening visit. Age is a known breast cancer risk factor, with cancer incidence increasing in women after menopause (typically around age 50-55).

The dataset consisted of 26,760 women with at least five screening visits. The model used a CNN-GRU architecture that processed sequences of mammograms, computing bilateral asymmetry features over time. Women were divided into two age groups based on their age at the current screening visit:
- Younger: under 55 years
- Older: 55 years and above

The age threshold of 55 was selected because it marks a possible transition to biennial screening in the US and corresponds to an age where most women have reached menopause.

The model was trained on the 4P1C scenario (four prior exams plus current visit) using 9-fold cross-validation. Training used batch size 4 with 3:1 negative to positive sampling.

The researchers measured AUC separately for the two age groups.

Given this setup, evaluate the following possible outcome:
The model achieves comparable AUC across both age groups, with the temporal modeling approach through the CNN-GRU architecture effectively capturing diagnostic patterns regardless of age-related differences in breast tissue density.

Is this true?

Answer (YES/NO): NO